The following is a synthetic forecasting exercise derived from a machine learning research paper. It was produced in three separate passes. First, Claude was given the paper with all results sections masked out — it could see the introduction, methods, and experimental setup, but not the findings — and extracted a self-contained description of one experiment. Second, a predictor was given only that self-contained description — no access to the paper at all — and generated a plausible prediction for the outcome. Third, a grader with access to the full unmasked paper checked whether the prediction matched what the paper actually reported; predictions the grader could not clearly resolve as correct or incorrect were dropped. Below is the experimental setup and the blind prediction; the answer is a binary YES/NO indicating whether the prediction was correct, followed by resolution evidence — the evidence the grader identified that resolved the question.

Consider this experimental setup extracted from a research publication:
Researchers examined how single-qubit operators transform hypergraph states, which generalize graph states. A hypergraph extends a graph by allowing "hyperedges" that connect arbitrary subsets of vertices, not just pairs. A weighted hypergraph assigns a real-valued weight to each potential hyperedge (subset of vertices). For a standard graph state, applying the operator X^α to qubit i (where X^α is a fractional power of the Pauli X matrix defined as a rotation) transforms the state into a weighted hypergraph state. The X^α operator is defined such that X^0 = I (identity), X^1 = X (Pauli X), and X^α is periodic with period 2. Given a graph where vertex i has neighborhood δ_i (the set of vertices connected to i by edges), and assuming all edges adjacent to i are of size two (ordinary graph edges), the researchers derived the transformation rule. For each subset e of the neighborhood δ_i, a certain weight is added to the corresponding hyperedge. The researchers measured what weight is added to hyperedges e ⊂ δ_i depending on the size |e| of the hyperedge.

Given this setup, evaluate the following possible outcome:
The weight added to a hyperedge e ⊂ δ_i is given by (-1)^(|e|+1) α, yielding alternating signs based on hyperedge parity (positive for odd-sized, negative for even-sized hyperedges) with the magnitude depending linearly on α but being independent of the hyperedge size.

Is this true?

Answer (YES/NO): NO